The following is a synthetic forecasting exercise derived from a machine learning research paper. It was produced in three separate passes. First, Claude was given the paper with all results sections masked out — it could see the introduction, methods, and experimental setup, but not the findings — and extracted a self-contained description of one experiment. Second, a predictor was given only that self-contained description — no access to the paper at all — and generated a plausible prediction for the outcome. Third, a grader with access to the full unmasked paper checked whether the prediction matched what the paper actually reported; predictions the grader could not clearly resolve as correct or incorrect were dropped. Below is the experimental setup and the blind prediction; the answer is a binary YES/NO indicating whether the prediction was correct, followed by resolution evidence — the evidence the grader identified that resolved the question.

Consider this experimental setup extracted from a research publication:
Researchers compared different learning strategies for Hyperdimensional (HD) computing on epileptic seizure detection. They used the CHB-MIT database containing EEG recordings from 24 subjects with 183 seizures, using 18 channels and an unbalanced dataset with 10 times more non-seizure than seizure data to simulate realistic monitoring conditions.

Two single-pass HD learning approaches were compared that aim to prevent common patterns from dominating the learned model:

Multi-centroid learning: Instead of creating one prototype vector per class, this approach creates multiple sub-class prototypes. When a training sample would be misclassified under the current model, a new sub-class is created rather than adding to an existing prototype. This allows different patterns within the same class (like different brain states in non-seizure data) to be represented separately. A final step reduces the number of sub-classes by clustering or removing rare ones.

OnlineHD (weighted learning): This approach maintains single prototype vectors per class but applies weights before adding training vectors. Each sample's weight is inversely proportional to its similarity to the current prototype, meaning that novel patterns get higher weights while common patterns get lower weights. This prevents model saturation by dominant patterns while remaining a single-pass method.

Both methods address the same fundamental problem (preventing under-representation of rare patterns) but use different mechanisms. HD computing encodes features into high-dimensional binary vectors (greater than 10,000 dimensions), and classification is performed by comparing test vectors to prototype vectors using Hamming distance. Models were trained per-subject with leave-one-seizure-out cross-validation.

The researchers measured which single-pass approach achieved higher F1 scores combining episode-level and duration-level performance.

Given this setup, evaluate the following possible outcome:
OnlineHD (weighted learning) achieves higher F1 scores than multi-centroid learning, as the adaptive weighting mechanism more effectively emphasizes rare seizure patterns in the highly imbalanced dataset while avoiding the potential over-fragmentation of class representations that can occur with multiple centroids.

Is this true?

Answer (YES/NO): NO